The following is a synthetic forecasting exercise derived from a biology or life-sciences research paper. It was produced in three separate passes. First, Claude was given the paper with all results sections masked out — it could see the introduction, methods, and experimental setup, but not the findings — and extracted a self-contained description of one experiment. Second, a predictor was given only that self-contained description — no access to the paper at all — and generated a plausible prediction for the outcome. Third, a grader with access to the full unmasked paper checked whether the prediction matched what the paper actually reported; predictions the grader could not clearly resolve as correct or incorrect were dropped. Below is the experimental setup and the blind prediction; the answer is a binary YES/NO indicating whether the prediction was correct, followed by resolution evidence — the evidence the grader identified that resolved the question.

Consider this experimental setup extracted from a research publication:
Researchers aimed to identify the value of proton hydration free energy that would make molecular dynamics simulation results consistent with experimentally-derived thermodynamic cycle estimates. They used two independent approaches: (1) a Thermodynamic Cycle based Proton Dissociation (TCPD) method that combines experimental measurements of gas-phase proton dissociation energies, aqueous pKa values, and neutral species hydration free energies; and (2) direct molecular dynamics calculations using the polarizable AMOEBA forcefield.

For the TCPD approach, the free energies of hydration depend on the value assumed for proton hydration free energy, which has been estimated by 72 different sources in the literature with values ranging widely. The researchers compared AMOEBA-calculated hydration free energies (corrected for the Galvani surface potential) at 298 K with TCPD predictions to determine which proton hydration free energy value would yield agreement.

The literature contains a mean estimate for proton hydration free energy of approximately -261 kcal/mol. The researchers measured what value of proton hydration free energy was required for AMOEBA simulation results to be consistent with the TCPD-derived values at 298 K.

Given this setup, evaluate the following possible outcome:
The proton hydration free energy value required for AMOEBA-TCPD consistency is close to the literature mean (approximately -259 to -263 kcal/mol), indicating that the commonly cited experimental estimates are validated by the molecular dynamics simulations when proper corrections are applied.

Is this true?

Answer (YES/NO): YES